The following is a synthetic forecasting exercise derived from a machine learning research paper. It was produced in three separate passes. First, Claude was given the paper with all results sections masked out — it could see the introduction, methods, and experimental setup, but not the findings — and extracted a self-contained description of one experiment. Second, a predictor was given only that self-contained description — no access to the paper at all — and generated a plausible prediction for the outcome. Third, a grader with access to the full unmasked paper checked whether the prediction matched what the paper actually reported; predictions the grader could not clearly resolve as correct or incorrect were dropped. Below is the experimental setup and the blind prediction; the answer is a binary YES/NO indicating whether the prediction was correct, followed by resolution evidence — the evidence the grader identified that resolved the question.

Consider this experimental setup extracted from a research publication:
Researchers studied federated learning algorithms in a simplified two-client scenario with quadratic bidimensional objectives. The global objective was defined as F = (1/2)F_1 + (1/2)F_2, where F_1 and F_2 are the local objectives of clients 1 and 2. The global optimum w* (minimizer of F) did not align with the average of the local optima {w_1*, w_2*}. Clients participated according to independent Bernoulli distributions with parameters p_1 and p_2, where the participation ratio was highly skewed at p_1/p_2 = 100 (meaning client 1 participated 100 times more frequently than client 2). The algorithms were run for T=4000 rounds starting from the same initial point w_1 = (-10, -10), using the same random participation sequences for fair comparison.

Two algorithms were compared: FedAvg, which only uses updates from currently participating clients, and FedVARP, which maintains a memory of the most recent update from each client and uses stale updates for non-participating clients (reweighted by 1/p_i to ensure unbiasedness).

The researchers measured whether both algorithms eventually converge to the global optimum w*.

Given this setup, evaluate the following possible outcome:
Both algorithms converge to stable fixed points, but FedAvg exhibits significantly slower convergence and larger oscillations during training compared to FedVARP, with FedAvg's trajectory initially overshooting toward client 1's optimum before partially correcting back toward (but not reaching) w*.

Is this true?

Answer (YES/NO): NO